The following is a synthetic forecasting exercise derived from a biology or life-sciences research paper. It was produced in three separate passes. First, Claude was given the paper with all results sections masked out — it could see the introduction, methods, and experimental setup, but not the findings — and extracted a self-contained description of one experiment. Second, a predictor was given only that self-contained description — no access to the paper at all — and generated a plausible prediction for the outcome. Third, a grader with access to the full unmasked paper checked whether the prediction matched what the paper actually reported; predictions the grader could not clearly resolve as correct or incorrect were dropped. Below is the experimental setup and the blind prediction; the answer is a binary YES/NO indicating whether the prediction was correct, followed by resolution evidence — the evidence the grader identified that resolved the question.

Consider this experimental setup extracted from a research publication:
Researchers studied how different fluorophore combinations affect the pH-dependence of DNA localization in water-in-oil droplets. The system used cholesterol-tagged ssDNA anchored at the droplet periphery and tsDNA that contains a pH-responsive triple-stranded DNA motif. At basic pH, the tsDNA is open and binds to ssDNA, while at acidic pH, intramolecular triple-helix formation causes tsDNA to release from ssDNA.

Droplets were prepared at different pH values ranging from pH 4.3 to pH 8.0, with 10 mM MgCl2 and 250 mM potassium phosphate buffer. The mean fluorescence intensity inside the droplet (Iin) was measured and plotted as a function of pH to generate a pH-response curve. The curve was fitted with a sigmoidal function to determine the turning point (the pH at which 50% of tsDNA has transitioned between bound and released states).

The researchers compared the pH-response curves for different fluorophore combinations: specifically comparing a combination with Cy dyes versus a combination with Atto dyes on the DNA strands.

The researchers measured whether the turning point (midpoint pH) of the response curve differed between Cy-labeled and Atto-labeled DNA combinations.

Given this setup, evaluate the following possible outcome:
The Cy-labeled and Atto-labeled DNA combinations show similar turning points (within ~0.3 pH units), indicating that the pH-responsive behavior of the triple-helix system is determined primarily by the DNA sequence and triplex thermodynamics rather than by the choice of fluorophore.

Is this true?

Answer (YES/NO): NO